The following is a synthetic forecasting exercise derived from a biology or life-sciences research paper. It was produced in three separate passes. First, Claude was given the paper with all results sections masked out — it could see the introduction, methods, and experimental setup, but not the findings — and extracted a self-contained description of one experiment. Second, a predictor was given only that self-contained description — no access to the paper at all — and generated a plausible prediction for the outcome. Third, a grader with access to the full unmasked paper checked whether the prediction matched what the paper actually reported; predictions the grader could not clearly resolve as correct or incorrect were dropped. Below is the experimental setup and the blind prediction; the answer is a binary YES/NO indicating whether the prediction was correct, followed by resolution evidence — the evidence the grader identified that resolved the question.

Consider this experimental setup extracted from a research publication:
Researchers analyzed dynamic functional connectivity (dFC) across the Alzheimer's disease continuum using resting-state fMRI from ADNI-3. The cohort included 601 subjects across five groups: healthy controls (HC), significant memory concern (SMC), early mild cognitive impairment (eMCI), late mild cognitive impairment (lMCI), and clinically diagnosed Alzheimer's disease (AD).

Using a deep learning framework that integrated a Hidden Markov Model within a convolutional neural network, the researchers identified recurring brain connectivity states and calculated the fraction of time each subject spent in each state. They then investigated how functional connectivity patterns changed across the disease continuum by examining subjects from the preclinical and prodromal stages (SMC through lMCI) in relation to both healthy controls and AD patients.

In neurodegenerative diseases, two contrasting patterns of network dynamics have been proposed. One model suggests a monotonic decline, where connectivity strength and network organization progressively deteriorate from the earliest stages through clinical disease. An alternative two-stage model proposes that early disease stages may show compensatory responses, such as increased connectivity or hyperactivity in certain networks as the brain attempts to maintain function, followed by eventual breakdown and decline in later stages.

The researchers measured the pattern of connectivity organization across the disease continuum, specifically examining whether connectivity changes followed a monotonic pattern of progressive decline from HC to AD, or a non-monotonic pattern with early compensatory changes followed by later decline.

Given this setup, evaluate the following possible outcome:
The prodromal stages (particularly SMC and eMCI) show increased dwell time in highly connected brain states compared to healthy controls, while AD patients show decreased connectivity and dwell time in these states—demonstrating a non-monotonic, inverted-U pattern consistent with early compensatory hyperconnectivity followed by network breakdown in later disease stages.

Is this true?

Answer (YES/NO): NO